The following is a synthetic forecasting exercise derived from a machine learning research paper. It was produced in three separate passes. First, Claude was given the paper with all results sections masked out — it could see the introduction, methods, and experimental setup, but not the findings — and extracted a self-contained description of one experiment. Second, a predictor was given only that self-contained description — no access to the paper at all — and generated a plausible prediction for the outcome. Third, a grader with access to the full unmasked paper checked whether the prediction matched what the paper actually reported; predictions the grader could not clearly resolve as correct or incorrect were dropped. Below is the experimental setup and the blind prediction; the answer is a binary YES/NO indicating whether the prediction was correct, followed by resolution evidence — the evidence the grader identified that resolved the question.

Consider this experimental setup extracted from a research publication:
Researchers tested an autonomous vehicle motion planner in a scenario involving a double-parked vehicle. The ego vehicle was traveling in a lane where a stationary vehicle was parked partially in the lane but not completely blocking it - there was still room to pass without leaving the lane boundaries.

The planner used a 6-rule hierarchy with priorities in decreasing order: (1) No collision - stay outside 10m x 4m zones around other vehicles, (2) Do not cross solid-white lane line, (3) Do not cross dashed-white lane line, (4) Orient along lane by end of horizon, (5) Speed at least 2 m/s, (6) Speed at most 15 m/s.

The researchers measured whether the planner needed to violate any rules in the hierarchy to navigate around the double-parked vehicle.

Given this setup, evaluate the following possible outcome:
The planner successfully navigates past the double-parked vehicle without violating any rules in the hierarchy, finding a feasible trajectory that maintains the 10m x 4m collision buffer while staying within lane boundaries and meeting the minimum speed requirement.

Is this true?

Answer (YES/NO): YES